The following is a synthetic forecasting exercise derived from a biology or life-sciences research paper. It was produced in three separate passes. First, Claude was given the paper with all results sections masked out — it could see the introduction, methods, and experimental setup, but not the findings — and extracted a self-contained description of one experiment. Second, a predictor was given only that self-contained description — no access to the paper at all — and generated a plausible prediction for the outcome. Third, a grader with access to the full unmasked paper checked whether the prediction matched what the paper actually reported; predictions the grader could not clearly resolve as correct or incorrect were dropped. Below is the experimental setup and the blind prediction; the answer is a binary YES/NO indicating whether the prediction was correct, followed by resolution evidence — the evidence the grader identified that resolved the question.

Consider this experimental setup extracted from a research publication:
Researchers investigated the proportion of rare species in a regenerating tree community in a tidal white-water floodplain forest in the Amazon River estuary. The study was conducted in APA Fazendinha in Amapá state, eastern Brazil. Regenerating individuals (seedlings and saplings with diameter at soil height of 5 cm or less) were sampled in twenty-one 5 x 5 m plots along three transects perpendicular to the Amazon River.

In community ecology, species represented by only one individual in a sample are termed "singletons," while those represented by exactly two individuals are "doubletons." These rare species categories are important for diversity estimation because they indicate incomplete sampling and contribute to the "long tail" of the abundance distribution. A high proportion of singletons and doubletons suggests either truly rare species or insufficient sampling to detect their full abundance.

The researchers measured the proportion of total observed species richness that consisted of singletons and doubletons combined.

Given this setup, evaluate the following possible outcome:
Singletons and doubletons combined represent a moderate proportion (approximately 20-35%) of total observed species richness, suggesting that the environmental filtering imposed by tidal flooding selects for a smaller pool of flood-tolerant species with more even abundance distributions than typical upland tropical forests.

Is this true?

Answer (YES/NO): NO